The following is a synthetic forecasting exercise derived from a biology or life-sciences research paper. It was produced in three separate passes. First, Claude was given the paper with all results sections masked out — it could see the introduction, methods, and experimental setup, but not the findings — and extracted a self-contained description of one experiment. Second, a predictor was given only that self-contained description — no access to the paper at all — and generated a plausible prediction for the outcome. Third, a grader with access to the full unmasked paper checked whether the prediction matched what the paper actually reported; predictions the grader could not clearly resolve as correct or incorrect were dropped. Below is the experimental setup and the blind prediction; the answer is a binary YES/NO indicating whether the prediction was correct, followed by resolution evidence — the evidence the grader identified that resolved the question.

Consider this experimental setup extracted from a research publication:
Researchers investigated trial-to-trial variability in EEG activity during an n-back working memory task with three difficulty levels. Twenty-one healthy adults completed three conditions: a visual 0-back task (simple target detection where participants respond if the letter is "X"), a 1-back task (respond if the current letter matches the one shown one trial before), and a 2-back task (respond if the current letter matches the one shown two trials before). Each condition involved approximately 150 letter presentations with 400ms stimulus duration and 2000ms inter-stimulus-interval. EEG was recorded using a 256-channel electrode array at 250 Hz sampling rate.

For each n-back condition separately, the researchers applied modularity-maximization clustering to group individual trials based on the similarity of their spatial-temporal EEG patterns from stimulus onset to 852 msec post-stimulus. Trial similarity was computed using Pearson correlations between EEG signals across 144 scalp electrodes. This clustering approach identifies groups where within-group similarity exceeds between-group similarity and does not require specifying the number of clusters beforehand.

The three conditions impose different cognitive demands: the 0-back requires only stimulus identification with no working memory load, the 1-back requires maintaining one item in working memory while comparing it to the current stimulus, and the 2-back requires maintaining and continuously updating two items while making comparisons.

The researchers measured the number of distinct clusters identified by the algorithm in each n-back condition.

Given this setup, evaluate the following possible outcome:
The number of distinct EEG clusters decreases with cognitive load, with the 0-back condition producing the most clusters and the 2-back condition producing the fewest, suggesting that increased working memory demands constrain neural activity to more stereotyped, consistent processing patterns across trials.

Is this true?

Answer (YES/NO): NO